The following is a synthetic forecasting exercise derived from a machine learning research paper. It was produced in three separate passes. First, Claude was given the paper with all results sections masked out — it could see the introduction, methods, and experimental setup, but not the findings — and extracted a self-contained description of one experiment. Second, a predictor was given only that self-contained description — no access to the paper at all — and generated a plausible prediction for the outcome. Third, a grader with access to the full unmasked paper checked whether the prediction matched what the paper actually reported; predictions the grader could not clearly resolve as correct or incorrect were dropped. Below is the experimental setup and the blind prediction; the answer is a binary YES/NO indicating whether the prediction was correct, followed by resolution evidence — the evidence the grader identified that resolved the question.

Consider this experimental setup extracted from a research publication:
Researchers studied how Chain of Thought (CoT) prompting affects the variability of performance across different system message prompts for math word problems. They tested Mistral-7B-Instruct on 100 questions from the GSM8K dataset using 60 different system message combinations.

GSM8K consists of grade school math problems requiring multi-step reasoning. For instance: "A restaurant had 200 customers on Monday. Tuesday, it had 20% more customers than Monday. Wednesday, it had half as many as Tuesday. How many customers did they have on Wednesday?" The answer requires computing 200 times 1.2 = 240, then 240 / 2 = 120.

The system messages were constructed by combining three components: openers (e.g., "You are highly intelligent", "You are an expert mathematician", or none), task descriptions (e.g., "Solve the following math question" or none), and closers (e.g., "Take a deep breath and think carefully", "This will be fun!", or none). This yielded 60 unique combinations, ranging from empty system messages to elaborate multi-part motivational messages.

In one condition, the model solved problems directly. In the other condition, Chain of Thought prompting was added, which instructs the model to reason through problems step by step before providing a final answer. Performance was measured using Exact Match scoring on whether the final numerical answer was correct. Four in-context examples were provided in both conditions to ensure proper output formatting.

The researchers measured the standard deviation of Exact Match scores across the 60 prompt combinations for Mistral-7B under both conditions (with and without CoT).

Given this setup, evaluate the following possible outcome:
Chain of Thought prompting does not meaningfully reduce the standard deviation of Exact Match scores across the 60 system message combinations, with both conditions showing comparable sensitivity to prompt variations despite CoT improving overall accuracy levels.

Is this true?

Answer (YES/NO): NO